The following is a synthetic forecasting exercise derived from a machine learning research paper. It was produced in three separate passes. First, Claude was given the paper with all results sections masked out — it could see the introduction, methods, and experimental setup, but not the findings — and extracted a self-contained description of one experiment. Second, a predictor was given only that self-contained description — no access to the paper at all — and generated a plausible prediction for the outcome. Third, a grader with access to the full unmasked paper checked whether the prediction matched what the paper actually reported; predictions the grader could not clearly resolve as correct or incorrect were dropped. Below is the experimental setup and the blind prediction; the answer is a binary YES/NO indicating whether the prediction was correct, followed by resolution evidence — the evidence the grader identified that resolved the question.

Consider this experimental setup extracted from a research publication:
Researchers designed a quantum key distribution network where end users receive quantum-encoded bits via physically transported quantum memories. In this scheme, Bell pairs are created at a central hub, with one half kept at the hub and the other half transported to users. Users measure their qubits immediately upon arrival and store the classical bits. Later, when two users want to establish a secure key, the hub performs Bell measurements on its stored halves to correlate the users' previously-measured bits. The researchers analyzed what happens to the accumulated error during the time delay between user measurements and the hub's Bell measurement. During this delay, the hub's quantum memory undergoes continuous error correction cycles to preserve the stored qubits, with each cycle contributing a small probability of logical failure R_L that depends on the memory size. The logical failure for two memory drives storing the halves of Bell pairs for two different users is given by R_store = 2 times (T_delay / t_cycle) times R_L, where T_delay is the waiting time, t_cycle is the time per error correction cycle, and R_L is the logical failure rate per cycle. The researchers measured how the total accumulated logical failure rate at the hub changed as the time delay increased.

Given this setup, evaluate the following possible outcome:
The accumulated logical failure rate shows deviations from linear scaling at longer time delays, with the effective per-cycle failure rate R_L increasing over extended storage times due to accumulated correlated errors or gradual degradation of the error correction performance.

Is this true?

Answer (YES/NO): NO